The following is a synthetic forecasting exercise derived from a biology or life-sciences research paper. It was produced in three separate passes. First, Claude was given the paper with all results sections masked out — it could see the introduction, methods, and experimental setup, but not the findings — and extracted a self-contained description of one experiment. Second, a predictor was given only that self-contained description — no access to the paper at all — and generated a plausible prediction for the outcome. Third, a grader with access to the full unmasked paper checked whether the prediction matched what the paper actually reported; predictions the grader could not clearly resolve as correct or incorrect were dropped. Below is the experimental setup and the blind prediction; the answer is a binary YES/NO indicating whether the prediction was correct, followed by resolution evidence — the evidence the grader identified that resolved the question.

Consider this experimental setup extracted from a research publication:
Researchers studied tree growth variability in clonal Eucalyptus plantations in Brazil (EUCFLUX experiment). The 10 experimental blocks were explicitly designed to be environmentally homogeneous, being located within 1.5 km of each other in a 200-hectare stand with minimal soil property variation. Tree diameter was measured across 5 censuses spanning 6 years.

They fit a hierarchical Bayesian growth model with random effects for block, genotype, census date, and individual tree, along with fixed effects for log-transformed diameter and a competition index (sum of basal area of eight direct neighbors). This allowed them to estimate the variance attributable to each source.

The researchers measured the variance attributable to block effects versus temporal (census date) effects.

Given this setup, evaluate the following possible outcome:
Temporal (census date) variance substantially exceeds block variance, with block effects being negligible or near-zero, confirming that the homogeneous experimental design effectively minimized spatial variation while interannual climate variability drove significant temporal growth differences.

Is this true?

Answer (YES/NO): NO